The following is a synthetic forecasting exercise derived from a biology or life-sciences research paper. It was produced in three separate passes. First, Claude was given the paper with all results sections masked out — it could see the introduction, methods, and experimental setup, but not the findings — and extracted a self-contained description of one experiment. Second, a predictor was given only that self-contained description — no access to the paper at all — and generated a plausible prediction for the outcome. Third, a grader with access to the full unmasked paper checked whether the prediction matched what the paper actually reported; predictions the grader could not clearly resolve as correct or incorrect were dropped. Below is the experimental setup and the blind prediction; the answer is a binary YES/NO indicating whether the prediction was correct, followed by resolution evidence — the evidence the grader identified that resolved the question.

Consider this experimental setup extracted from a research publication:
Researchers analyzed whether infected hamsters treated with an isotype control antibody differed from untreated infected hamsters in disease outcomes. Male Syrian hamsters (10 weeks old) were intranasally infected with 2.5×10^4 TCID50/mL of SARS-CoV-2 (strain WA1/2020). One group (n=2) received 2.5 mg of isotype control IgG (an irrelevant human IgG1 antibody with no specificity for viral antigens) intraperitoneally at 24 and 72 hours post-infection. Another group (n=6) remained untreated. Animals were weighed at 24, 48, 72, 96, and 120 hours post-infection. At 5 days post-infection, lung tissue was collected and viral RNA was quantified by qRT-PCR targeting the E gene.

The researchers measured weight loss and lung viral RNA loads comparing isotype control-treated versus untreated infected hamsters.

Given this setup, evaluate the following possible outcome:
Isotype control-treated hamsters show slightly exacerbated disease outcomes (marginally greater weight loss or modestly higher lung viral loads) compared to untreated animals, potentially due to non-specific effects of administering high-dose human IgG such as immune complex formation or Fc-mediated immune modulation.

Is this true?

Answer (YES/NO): NO